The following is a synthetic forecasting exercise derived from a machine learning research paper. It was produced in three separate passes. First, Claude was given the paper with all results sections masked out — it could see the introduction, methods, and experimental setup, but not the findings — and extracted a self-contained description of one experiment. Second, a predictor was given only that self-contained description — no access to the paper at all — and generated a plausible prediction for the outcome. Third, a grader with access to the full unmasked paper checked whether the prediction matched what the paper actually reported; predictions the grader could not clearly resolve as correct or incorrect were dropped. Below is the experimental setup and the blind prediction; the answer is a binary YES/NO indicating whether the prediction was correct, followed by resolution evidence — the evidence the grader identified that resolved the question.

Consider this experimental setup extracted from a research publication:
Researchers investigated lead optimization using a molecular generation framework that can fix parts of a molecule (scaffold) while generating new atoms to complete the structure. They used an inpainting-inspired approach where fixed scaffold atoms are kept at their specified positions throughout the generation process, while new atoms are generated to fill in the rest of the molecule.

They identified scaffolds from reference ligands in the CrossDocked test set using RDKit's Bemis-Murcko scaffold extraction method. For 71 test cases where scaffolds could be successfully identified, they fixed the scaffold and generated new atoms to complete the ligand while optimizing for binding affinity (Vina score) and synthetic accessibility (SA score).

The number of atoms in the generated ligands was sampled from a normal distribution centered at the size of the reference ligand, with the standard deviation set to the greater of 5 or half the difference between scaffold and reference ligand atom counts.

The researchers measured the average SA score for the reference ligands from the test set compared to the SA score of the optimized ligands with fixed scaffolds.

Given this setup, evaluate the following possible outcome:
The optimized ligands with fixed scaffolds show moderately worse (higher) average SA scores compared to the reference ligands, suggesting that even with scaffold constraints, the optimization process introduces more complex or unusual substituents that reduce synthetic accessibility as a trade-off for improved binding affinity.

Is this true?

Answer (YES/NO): YES